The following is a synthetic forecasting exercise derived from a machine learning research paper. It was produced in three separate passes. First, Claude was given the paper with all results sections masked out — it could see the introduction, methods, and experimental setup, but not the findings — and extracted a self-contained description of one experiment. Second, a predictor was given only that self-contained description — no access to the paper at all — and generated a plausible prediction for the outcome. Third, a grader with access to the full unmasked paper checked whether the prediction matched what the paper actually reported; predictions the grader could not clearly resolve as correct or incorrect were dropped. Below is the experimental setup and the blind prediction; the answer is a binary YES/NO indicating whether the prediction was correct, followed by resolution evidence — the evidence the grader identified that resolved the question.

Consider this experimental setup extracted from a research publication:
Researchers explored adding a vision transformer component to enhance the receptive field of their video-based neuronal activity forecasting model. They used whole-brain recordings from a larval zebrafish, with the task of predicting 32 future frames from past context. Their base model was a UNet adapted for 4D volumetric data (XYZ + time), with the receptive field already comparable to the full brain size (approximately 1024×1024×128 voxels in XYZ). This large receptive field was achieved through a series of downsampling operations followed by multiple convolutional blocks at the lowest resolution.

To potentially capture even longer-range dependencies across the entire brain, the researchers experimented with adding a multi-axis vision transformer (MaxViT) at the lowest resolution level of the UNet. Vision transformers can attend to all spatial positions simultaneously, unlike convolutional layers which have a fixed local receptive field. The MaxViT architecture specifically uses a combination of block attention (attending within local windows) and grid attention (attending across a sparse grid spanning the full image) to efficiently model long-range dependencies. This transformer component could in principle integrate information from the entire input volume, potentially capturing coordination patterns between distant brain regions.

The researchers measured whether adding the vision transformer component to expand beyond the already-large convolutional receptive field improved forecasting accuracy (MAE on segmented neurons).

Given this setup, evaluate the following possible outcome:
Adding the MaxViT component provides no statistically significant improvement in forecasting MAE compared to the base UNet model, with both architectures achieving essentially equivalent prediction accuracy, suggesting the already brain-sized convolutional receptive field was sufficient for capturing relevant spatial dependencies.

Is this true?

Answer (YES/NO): YES